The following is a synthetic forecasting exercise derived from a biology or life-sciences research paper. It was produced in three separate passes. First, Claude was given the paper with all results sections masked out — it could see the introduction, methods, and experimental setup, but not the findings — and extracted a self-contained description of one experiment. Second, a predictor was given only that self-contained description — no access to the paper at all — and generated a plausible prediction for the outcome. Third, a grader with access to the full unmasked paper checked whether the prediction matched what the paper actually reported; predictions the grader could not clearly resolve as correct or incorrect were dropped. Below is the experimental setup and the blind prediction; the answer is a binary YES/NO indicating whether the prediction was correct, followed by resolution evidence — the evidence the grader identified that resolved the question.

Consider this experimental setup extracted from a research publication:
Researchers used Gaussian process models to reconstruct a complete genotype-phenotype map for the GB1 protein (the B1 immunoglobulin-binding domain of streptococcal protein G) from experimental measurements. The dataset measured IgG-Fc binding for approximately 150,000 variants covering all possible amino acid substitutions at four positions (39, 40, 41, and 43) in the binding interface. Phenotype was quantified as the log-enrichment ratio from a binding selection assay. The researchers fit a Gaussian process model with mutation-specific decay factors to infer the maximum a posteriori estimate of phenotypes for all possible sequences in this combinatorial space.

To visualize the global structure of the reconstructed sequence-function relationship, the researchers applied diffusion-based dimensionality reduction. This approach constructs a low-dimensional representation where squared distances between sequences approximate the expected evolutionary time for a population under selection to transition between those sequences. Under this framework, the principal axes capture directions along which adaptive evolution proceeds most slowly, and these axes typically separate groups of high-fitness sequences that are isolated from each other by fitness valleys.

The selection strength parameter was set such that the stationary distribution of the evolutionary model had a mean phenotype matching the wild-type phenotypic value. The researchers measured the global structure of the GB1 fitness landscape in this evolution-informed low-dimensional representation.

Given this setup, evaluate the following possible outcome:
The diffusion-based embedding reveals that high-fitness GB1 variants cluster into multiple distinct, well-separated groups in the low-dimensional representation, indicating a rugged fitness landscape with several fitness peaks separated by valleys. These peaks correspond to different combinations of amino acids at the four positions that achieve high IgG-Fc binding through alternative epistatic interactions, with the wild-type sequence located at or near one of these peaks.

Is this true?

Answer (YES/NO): YES